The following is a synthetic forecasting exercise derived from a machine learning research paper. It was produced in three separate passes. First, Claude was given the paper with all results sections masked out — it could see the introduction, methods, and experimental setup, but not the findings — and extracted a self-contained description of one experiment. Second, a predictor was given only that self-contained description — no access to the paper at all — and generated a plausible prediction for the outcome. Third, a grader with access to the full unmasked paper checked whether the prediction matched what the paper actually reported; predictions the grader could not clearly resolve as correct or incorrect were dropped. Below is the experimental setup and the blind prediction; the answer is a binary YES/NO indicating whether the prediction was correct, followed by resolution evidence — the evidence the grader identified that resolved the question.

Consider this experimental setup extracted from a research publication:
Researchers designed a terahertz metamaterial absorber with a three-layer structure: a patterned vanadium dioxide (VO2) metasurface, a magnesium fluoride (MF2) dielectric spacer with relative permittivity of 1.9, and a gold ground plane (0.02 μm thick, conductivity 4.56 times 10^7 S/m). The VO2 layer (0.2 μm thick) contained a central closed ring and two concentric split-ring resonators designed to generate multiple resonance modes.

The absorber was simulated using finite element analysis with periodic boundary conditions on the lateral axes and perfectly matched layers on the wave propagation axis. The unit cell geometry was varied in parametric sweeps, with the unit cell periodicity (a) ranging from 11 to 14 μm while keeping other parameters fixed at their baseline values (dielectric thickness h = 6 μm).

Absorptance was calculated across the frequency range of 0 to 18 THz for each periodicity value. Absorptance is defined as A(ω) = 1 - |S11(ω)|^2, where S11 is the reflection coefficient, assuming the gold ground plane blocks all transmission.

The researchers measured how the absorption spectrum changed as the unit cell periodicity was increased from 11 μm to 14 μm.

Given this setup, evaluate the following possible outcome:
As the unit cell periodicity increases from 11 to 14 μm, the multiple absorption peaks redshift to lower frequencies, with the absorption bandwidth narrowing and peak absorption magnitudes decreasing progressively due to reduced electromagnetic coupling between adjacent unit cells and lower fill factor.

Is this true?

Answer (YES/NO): NO